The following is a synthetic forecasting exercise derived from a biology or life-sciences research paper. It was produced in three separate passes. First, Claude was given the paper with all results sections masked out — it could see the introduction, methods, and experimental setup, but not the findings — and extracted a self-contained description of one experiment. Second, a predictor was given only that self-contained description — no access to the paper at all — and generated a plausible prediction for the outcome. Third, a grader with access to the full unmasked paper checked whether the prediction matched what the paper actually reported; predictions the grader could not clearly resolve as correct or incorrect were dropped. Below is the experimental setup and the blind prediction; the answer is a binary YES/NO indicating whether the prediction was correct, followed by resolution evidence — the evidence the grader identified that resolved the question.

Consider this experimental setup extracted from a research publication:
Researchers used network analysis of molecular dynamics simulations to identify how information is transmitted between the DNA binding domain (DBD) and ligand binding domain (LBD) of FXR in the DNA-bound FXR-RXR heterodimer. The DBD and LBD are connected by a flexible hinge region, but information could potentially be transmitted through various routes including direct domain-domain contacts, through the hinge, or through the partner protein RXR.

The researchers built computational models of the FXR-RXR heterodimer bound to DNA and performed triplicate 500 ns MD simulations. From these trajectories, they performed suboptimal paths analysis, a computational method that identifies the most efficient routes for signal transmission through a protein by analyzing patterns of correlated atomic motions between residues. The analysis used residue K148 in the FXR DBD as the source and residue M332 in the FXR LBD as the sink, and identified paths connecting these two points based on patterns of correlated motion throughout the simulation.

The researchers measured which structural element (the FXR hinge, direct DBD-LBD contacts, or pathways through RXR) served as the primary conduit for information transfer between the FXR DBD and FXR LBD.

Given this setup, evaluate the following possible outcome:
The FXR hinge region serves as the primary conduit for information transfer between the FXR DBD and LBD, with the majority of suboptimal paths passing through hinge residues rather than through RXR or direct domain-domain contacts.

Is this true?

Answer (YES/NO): YES